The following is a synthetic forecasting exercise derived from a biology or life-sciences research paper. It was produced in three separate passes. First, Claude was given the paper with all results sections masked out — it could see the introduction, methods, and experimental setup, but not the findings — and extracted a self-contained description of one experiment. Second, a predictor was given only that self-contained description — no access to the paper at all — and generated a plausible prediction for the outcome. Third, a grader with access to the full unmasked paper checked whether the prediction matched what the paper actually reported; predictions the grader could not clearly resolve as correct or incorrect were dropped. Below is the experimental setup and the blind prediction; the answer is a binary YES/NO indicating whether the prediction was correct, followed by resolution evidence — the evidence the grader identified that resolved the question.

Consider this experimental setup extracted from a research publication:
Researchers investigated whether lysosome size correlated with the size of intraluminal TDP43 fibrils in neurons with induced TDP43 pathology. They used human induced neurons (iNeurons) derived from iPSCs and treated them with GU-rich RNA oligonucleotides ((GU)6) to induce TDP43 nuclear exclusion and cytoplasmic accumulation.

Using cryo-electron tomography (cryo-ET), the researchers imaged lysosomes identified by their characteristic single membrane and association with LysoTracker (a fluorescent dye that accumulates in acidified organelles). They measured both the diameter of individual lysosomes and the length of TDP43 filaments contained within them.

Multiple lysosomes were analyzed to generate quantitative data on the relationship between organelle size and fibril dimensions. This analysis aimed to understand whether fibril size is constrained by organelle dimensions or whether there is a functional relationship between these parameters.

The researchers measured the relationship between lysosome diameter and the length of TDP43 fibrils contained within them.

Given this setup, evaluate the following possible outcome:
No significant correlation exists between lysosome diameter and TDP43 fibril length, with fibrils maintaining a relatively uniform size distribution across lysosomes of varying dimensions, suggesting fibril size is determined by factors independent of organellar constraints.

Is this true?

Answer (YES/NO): NO